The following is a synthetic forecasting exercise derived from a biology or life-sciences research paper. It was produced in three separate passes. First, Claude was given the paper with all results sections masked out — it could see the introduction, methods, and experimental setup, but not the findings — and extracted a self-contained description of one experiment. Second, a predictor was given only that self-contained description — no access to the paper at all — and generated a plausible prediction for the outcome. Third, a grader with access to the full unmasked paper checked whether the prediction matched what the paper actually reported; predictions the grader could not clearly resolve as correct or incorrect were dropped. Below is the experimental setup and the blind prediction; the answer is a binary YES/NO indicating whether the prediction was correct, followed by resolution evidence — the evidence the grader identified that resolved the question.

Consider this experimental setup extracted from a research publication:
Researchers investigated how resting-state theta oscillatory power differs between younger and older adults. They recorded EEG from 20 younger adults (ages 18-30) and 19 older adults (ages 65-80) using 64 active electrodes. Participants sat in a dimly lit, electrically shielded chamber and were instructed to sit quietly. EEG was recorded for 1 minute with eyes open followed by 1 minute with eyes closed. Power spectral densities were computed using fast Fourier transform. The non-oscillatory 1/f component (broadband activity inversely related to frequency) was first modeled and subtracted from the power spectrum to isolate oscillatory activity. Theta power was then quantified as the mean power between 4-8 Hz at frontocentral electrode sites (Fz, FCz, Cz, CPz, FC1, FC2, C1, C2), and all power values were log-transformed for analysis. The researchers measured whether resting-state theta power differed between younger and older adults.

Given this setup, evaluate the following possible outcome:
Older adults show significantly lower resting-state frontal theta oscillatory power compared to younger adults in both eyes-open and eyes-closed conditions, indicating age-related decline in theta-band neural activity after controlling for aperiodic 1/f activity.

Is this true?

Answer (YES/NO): NO